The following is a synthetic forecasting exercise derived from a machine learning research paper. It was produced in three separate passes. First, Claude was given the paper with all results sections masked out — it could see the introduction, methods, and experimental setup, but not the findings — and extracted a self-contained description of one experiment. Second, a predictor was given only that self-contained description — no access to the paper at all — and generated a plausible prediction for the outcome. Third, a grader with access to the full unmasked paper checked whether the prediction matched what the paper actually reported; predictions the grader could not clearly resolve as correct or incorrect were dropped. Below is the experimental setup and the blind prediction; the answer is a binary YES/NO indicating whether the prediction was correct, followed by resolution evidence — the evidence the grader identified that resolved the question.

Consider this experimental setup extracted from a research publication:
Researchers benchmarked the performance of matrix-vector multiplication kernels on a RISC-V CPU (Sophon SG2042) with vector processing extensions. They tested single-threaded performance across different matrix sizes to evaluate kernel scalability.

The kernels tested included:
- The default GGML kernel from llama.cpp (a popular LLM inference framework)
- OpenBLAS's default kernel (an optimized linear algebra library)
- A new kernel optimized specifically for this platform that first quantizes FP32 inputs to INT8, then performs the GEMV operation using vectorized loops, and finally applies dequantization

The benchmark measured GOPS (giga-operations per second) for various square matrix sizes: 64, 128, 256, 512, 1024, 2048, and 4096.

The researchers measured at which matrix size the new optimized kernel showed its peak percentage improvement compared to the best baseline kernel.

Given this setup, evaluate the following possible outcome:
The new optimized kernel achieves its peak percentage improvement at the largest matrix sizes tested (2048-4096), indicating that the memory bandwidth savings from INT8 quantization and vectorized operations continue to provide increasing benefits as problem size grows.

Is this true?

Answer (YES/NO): NO